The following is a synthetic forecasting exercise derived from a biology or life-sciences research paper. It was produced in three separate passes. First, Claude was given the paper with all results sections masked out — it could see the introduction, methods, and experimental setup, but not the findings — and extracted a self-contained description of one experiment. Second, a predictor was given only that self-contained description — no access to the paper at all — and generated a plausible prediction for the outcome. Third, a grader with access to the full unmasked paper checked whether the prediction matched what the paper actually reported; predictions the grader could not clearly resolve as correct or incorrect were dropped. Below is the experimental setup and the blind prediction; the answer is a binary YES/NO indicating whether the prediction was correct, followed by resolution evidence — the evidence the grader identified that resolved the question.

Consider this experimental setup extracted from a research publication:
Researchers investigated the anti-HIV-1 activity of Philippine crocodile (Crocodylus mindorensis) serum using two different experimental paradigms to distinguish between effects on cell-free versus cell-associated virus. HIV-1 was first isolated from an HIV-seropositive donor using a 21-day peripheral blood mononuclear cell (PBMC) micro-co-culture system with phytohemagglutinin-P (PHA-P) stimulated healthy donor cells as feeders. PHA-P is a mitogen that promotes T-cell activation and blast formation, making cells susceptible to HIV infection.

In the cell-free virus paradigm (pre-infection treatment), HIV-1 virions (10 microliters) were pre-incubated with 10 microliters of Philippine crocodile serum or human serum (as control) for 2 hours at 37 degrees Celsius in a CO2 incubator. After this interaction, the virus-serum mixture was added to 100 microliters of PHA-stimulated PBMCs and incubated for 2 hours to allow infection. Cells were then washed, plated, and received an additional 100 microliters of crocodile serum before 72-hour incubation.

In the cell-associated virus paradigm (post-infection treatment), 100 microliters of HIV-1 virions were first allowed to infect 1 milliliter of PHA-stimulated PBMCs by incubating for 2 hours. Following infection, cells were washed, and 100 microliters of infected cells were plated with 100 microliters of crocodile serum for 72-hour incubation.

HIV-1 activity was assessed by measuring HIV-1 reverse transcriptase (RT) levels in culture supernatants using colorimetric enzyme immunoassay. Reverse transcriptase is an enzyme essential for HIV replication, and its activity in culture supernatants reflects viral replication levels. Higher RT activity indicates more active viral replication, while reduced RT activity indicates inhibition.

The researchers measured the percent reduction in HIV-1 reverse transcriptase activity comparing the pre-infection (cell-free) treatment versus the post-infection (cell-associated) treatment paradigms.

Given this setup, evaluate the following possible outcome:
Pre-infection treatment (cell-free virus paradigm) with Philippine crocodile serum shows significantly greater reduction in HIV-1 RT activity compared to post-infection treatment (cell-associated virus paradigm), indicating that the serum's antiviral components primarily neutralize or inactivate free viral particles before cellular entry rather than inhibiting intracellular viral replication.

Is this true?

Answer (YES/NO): NO